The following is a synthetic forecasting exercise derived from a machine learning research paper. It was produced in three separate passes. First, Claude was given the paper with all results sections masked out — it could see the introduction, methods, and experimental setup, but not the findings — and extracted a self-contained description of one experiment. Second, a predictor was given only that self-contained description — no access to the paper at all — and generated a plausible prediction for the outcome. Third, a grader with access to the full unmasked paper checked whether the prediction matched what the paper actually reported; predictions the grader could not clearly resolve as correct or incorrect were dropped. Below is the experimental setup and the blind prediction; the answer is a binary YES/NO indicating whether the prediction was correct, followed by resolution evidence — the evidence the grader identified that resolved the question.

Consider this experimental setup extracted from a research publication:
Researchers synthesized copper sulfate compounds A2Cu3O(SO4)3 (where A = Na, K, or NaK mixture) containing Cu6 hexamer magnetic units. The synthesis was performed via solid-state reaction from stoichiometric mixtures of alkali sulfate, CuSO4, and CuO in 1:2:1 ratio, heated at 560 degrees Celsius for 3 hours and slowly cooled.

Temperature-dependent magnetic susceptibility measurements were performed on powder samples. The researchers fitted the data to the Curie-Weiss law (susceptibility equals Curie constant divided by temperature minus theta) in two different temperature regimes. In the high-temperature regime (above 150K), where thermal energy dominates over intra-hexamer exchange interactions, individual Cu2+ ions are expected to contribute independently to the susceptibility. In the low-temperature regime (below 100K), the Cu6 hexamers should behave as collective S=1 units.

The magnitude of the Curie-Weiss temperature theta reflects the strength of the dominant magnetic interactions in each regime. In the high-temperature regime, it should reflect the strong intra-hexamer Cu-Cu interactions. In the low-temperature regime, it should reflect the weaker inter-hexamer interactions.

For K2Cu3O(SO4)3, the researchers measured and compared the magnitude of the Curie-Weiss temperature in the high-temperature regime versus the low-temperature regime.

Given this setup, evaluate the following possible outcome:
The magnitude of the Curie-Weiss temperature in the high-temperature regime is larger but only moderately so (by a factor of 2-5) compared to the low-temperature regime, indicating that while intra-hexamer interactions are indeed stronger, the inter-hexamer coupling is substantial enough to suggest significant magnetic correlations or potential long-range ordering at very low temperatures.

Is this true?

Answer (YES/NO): NO